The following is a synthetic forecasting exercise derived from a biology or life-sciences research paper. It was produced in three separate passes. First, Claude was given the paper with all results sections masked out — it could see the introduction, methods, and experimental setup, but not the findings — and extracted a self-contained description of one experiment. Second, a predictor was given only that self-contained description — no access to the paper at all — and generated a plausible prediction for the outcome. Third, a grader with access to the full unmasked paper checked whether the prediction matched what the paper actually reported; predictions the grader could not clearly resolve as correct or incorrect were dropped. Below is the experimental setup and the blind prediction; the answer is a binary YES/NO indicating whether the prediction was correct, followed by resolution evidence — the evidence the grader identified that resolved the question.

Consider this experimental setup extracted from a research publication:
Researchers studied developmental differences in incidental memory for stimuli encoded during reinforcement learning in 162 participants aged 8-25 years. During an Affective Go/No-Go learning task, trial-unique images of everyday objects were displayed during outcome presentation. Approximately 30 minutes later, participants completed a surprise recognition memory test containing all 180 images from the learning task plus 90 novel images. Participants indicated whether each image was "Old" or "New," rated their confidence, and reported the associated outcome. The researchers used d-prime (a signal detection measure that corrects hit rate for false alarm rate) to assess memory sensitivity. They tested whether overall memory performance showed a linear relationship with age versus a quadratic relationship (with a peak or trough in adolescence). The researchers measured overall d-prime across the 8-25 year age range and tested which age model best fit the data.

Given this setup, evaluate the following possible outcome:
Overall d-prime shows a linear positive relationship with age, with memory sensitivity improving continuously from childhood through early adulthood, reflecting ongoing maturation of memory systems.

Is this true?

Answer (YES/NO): NO